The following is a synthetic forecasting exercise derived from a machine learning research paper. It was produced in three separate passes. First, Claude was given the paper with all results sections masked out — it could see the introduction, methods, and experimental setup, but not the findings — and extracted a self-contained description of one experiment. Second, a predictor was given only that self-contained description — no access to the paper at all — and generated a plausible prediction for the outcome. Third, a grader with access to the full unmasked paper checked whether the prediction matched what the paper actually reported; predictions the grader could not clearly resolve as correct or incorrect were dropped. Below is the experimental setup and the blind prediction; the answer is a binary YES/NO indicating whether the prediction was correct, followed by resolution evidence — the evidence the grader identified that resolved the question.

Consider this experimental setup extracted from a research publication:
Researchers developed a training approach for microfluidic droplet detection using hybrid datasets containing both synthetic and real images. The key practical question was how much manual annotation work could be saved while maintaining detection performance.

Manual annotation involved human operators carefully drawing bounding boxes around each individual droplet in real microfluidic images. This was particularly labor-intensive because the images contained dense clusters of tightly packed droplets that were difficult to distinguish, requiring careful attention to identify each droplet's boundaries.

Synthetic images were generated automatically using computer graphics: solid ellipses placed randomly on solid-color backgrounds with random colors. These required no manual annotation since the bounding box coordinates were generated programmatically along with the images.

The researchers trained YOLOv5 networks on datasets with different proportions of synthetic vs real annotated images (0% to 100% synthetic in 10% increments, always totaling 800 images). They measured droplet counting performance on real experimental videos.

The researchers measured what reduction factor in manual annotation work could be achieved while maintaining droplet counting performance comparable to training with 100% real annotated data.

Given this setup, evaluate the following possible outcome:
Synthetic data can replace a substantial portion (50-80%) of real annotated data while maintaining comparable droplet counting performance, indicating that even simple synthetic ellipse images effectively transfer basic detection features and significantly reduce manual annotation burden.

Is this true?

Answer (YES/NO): YES